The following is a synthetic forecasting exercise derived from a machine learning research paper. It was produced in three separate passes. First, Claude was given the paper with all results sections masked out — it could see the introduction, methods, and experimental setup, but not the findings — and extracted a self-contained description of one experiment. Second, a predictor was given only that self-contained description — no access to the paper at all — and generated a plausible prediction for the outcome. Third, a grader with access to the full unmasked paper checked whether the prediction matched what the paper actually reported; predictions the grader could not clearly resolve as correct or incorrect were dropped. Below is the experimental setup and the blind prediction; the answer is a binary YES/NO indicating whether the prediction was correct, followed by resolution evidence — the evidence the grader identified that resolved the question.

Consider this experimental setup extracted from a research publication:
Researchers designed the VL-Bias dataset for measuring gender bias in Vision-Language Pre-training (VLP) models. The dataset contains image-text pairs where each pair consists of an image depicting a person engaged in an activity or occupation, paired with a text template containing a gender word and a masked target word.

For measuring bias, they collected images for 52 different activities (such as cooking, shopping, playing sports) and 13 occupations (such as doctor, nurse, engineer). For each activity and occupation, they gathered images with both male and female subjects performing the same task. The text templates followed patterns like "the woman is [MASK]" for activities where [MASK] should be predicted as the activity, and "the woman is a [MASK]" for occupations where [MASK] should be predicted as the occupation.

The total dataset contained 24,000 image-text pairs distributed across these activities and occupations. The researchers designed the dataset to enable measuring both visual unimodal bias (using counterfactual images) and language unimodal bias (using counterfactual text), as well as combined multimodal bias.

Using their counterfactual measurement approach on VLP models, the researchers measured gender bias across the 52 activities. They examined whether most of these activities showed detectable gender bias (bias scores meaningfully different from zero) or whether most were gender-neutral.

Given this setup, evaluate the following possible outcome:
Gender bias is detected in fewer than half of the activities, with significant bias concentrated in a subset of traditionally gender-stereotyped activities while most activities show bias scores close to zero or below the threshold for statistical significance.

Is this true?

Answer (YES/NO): NO